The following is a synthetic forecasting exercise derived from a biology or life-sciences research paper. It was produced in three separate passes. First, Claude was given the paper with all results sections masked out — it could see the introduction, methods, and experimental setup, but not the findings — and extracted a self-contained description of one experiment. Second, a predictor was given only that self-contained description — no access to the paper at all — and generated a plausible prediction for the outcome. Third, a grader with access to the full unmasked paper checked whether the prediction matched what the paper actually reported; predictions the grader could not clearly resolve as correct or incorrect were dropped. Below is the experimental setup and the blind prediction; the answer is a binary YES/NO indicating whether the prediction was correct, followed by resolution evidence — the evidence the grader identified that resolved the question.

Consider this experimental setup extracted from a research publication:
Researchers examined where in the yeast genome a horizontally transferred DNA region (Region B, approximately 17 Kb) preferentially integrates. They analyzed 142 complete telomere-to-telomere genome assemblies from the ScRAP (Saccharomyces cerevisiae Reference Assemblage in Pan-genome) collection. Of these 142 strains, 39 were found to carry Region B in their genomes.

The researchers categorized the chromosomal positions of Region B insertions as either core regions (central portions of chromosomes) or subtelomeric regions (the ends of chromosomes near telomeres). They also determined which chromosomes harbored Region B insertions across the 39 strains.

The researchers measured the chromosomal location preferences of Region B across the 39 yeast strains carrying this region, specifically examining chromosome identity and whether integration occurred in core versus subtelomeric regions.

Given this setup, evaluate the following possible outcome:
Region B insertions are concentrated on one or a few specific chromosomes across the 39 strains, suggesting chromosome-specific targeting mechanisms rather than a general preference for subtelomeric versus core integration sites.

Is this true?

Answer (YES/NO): NO